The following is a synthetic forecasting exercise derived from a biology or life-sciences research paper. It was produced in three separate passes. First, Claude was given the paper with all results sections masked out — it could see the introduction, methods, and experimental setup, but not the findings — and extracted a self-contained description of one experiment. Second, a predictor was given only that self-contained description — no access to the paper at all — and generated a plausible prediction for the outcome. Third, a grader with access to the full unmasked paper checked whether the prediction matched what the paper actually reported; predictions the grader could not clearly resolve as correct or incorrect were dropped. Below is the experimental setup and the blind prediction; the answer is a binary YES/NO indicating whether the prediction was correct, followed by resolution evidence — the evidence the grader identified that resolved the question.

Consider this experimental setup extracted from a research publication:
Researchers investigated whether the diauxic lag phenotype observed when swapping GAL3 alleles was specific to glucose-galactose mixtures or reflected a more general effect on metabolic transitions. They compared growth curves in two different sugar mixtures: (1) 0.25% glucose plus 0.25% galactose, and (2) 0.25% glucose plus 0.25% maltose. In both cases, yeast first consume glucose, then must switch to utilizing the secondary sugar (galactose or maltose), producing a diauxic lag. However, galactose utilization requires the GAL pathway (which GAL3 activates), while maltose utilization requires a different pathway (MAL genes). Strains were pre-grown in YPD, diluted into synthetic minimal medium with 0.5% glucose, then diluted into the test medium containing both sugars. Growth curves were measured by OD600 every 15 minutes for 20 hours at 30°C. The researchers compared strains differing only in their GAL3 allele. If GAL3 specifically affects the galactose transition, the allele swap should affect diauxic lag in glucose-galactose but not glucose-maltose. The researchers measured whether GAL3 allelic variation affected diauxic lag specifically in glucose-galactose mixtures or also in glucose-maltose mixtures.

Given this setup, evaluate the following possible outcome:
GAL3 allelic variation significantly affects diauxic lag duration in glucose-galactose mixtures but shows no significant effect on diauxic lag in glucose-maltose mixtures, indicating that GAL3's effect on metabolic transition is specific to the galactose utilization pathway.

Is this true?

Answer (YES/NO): YES